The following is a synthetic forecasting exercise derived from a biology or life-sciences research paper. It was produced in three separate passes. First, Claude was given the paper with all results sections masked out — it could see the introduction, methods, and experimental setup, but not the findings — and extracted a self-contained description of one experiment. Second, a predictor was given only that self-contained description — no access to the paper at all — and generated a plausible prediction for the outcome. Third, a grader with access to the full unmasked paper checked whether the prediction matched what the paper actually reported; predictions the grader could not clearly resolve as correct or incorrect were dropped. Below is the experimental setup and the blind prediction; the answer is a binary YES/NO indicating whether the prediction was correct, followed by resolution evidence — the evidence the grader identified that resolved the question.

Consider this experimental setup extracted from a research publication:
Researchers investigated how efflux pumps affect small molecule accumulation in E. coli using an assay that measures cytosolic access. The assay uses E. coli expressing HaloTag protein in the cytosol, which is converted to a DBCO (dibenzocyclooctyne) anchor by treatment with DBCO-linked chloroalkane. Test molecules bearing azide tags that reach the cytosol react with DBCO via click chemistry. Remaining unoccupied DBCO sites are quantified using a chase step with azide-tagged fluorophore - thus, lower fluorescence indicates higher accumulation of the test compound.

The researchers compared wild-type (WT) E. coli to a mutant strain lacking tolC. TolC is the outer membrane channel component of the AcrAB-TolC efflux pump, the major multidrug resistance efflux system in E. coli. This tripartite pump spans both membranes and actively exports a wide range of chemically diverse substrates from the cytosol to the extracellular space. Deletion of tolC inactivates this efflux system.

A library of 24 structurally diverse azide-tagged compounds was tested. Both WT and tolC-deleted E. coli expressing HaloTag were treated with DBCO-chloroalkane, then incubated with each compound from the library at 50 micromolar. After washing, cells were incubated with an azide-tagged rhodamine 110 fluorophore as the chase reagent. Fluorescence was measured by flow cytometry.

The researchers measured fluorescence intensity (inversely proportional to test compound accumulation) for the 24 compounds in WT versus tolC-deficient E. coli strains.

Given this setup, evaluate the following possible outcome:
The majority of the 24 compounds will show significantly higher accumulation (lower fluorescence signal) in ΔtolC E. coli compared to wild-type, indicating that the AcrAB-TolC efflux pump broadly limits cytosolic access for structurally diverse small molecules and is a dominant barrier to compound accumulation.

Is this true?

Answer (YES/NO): NO